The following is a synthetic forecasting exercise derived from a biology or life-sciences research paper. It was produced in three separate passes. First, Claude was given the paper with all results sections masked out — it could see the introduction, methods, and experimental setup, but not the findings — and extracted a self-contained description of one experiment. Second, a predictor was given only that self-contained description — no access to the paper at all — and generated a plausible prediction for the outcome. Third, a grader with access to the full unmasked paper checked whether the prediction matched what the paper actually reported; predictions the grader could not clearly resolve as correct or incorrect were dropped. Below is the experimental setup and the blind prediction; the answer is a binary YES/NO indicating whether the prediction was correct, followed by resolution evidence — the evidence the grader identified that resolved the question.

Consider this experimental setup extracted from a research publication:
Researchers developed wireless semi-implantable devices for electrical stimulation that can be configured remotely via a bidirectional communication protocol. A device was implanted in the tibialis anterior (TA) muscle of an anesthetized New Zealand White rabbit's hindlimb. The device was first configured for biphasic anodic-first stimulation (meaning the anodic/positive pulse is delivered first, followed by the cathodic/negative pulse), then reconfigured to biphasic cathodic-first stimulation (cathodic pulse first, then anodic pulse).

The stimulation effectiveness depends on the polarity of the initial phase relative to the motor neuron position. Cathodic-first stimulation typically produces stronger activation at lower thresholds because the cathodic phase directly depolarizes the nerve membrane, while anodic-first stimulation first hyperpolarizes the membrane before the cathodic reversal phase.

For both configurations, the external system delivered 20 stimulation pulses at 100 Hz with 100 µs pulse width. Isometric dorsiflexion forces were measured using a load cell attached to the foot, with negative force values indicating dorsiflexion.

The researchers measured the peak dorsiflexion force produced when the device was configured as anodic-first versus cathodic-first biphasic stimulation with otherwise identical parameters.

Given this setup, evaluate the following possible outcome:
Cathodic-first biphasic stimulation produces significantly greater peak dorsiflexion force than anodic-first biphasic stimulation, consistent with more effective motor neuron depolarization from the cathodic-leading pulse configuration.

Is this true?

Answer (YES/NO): YES